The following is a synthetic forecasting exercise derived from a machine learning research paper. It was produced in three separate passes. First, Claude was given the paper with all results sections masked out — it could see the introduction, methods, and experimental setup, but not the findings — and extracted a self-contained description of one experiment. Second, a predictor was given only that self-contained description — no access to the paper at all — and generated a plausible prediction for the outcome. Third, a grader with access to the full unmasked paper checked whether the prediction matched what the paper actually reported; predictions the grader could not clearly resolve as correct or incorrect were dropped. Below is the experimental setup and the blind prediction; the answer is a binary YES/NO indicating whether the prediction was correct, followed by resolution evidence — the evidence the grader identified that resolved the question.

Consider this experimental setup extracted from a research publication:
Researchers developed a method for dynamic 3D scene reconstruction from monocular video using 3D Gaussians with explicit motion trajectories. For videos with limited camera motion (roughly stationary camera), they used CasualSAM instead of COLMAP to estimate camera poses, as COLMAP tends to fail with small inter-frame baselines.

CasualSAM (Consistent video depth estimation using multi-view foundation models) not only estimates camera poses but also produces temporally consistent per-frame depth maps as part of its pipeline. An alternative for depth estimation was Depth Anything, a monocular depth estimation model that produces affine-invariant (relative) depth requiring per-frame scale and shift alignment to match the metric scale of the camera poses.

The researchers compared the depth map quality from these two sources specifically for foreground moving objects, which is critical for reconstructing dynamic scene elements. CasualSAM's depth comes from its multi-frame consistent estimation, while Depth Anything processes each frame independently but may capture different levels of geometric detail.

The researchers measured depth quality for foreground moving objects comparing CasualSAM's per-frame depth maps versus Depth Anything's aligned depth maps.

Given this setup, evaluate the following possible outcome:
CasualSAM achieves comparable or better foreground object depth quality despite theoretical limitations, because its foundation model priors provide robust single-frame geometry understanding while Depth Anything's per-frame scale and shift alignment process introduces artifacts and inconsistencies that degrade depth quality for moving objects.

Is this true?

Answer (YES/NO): NO